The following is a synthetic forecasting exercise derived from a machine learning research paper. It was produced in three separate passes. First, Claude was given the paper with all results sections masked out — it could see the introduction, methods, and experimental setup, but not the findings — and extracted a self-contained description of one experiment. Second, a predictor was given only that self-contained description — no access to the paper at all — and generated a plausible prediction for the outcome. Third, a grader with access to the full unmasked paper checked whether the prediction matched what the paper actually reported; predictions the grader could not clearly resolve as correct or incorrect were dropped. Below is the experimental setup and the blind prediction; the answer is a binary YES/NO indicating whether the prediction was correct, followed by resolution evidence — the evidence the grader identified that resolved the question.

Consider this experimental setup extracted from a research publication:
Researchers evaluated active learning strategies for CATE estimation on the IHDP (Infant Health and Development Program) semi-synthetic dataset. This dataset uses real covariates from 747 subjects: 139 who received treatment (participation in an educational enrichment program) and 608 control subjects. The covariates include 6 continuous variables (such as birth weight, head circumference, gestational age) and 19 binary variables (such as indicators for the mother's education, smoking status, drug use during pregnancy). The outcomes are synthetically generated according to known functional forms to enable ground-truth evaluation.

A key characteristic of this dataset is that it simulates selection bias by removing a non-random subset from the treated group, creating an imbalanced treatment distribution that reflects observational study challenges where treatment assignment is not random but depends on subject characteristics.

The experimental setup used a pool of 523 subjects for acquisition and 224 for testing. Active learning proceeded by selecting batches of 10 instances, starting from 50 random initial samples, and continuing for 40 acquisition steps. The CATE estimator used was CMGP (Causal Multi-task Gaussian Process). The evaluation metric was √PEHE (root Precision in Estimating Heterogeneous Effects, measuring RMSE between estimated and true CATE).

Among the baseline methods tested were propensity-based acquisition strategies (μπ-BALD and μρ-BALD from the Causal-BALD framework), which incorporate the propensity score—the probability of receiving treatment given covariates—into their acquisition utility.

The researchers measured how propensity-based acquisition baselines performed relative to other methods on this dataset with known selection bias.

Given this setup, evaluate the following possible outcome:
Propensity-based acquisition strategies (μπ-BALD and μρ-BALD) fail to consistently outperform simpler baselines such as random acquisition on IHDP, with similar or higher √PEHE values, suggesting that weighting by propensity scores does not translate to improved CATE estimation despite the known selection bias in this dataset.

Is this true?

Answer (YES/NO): NO